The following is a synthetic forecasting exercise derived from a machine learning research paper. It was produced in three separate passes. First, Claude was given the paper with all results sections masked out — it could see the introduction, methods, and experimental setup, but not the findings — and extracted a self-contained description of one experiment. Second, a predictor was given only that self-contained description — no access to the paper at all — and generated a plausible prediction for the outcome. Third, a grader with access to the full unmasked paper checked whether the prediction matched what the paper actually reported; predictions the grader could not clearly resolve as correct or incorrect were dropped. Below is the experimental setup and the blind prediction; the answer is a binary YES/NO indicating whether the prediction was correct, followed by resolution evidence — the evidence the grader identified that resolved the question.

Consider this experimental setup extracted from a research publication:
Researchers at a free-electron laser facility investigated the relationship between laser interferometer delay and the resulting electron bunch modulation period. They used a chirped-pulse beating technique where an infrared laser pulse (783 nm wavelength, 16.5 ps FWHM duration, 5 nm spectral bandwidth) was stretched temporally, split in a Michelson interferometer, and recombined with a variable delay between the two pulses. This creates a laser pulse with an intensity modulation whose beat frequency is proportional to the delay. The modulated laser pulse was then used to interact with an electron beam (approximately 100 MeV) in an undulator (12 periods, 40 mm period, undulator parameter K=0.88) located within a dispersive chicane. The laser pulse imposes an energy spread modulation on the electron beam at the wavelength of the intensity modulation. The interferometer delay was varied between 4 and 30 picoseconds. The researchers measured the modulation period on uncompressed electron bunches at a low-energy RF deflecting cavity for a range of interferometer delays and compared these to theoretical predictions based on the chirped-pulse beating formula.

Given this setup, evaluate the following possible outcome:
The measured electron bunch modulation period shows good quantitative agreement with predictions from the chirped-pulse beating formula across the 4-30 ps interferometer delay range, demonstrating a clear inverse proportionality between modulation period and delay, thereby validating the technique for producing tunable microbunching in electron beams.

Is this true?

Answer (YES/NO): YES